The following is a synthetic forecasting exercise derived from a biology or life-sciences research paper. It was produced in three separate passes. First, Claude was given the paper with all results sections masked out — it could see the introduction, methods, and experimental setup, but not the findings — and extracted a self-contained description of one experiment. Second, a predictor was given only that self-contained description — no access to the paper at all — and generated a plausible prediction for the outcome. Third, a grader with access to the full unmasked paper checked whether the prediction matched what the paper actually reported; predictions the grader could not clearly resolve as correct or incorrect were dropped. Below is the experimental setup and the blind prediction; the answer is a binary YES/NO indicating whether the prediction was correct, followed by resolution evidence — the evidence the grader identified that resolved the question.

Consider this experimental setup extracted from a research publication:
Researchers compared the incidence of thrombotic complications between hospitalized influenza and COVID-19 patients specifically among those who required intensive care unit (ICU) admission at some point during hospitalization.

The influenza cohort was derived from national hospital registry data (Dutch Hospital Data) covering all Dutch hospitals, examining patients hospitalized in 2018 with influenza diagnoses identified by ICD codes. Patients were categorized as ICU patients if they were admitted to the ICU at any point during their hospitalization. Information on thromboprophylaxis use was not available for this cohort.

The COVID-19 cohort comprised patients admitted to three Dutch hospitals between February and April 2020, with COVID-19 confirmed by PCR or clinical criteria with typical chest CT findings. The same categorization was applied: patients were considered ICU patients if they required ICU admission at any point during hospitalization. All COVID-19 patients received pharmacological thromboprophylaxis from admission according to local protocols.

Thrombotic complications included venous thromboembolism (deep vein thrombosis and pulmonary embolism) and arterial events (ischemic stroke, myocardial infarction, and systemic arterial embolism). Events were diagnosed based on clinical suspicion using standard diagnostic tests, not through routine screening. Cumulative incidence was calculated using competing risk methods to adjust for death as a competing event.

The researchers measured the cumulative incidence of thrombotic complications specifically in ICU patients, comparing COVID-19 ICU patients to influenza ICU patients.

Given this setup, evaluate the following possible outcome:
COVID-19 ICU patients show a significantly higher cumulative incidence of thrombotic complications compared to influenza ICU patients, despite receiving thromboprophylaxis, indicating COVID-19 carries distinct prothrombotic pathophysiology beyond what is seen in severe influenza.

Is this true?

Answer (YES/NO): YES